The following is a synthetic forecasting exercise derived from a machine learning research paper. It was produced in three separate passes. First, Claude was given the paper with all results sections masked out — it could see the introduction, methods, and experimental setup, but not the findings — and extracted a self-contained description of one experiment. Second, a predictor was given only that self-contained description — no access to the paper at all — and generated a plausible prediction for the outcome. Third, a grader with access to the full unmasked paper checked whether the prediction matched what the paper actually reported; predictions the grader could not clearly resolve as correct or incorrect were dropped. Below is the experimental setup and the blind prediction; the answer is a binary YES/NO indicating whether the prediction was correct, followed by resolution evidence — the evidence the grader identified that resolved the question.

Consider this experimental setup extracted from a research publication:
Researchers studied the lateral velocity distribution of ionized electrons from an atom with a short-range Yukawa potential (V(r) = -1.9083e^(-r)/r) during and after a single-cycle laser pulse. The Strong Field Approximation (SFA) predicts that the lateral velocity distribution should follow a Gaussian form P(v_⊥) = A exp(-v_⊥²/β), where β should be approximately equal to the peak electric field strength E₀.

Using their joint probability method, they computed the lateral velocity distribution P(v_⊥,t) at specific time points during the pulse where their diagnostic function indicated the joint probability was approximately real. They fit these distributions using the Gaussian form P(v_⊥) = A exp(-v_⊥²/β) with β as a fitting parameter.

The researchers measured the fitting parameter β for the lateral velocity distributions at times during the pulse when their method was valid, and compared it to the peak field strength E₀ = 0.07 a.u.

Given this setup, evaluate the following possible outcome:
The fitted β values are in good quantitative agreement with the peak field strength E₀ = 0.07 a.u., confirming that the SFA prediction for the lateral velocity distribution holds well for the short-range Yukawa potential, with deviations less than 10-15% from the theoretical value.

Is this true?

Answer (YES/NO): YES